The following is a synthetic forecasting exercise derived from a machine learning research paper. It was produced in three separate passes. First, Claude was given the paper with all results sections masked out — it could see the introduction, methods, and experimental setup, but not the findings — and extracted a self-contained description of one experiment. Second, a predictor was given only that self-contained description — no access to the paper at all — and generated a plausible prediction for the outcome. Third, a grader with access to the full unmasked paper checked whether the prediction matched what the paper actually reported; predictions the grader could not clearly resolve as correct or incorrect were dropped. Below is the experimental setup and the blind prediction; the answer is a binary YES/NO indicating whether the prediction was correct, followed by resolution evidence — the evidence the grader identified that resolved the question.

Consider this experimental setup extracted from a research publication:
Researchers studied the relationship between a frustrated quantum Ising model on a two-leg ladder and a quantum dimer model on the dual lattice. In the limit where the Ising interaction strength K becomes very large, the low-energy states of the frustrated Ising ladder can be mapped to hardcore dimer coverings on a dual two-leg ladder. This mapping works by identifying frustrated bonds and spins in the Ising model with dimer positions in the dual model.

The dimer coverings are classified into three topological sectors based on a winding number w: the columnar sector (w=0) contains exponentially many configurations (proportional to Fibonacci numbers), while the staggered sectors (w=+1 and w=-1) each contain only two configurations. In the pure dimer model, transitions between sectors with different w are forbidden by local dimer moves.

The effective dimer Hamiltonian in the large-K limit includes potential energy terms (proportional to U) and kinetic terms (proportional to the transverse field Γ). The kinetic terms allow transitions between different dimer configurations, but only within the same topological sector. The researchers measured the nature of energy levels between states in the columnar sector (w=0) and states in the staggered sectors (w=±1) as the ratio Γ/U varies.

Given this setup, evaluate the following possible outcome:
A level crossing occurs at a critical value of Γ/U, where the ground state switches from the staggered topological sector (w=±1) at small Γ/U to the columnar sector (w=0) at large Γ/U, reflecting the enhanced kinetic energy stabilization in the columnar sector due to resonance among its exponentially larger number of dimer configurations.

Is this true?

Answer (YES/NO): YES